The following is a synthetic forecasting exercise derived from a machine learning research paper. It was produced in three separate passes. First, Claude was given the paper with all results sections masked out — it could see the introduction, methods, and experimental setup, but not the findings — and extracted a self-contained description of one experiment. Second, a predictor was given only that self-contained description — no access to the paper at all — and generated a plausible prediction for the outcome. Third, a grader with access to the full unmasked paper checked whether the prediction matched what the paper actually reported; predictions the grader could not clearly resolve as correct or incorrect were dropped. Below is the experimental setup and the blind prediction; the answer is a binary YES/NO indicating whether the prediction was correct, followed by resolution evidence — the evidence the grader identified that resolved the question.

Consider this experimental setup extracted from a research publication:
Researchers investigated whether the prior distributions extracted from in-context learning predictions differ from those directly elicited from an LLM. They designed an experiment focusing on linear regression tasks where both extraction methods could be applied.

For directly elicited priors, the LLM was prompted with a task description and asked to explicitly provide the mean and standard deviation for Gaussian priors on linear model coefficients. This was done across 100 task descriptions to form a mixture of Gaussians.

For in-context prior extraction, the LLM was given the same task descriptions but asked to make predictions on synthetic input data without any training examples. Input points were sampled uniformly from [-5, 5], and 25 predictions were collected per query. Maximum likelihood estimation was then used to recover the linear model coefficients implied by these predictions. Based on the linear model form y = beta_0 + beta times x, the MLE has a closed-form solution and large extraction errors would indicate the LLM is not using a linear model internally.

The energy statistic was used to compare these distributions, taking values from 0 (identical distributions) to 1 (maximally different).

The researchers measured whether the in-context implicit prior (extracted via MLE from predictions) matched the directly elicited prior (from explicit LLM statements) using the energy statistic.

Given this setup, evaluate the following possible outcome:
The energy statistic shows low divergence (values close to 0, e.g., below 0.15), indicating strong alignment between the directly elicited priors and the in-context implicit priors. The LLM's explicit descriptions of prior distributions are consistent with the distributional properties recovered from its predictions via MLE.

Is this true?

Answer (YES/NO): NO